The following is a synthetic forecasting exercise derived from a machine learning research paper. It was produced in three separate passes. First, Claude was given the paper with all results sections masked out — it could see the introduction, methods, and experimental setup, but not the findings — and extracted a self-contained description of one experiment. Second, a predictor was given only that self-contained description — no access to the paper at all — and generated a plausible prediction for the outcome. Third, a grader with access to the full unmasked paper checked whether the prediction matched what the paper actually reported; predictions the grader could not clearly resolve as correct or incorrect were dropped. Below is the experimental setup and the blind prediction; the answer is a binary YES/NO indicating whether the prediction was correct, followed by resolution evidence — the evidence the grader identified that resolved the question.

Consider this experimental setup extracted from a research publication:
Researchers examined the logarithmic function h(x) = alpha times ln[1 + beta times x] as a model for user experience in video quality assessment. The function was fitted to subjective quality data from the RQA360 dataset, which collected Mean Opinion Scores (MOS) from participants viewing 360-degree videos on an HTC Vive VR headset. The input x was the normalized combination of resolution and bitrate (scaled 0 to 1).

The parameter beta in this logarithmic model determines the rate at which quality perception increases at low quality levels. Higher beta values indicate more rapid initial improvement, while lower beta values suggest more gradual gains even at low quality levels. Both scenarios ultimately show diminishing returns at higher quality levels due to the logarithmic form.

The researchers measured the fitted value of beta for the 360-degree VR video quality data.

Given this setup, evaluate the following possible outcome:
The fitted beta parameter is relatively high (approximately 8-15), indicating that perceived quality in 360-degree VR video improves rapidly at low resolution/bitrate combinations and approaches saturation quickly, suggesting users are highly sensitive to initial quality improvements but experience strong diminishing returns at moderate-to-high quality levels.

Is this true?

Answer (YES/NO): NO